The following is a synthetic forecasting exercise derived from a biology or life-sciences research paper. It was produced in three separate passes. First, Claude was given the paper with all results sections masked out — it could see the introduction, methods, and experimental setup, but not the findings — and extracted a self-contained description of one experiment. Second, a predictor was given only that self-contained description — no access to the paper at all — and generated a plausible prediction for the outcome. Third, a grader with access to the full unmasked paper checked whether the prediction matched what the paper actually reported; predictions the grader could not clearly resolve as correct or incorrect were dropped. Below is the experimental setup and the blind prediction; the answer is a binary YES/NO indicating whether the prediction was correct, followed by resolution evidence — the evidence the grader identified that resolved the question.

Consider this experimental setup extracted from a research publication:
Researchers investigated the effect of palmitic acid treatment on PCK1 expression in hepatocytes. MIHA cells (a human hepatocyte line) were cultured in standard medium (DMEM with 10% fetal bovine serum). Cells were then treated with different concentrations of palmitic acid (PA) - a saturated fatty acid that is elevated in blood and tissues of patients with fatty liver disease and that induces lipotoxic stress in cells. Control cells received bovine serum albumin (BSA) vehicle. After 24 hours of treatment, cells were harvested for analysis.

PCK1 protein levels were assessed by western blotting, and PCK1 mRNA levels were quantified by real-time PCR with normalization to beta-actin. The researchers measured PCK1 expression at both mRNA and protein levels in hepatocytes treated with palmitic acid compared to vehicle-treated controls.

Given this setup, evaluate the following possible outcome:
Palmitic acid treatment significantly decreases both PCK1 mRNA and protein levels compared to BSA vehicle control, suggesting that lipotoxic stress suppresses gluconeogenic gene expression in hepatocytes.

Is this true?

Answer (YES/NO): YES